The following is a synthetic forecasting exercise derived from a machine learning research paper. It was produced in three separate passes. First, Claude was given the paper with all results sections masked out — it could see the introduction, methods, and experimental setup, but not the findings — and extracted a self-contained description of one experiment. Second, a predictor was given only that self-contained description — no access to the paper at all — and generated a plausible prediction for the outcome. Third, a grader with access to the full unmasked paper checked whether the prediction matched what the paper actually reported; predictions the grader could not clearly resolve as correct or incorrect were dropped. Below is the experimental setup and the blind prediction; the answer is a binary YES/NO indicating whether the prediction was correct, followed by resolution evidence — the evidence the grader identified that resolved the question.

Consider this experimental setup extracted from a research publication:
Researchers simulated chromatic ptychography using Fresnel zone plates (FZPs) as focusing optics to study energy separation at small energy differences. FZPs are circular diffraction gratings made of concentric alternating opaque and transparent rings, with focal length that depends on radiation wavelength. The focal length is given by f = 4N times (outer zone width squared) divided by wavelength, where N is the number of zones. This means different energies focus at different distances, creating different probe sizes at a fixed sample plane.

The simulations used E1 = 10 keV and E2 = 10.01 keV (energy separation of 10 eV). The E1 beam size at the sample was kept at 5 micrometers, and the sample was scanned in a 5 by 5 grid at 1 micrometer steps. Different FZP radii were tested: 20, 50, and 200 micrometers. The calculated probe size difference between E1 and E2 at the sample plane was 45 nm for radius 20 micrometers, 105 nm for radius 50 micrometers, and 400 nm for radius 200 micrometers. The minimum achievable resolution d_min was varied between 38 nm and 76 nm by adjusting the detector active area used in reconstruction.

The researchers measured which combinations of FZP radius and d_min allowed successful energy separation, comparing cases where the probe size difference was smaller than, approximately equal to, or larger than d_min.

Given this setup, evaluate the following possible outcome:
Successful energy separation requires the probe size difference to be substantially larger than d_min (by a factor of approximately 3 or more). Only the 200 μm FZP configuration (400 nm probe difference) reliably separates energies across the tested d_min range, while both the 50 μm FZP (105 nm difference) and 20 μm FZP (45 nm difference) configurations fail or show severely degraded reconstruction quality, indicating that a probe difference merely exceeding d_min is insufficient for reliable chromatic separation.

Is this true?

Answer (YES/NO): NO